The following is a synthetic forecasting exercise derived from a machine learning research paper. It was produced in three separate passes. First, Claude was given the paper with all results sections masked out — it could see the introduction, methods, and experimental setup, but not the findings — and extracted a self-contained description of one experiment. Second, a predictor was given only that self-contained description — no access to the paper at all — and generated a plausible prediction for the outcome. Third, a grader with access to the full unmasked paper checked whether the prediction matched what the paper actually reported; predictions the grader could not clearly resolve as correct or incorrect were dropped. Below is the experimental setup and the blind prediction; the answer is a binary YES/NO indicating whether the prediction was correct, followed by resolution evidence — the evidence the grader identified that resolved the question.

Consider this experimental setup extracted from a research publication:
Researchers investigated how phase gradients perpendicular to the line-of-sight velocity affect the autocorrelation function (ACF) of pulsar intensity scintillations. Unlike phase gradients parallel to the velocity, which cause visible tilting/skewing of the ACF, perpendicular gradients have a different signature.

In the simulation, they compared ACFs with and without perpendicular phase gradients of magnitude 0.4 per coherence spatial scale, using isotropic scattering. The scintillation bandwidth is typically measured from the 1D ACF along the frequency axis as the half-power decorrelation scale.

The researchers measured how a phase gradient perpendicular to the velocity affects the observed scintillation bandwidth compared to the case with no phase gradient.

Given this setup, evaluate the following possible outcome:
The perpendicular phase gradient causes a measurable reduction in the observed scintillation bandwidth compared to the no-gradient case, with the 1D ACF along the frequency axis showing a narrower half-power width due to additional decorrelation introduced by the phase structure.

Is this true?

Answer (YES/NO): YES